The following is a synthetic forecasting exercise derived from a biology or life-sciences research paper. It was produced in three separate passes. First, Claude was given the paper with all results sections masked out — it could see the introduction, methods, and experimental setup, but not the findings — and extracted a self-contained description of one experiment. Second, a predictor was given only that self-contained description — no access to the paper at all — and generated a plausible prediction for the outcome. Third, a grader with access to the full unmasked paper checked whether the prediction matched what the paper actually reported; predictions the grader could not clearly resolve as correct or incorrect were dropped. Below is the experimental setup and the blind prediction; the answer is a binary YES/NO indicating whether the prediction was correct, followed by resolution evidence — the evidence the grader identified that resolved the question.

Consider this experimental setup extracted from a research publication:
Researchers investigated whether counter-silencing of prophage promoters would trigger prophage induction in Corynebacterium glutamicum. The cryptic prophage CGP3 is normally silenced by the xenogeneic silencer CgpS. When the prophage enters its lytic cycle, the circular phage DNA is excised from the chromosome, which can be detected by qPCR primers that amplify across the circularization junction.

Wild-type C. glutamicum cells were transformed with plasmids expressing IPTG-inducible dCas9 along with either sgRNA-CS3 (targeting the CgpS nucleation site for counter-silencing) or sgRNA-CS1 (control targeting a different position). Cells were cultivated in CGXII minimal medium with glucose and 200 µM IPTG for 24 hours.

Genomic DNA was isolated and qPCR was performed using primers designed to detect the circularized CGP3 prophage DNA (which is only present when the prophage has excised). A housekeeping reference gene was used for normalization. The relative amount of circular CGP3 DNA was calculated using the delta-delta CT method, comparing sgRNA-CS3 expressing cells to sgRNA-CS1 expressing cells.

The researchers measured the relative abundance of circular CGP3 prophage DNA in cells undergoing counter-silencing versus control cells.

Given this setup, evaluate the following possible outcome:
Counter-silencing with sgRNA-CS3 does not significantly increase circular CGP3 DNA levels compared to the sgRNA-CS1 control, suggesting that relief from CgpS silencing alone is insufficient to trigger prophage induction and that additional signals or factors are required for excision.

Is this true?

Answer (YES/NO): YES